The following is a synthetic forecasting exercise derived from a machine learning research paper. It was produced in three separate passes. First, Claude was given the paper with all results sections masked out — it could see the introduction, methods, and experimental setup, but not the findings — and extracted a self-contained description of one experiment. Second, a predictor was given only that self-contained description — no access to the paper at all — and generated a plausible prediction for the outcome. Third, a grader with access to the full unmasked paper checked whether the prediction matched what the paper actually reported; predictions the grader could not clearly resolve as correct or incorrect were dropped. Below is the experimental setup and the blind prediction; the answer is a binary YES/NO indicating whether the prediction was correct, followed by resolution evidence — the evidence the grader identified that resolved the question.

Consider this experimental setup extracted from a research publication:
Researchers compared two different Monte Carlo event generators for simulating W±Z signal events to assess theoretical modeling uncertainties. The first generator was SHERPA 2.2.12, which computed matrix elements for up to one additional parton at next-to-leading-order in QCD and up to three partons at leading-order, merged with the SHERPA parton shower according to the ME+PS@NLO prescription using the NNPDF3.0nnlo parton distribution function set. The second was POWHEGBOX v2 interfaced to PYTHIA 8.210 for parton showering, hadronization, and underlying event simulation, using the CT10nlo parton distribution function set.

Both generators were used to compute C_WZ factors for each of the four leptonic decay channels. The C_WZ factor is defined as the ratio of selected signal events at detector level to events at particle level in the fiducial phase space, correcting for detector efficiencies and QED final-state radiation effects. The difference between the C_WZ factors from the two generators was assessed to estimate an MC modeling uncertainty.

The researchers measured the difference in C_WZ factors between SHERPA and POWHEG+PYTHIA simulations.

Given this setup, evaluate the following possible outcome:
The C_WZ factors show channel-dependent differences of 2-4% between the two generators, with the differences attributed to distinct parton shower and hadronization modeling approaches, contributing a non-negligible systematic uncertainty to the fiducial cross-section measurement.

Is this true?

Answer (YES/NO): NO